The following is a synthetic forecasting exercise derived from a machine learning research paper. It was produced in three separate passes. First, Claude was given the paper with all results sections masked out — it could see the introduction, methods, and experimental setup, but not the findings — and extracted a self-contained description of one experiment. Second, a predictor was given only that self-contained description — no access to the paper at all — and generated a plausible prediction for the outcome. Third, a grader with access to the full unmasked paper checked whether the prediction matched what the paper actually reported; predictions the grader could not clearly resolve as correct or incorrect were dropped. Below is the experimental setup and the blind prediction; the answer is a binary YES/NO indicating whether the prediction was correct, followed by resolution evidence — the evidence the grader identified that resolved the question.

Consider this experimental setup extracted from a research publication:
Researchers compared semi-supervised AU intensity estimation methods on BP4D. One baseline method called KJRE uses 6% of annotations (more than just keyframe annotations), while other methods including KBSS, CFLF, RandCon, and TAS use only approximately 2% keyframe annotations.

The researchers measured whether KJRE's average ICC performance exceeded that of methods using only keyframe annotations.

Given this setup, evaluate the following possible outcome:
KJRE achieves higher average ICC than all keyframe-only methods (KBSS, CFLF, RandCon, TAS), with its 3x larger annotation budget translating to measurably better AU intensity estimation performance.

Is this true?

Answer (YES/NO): NO